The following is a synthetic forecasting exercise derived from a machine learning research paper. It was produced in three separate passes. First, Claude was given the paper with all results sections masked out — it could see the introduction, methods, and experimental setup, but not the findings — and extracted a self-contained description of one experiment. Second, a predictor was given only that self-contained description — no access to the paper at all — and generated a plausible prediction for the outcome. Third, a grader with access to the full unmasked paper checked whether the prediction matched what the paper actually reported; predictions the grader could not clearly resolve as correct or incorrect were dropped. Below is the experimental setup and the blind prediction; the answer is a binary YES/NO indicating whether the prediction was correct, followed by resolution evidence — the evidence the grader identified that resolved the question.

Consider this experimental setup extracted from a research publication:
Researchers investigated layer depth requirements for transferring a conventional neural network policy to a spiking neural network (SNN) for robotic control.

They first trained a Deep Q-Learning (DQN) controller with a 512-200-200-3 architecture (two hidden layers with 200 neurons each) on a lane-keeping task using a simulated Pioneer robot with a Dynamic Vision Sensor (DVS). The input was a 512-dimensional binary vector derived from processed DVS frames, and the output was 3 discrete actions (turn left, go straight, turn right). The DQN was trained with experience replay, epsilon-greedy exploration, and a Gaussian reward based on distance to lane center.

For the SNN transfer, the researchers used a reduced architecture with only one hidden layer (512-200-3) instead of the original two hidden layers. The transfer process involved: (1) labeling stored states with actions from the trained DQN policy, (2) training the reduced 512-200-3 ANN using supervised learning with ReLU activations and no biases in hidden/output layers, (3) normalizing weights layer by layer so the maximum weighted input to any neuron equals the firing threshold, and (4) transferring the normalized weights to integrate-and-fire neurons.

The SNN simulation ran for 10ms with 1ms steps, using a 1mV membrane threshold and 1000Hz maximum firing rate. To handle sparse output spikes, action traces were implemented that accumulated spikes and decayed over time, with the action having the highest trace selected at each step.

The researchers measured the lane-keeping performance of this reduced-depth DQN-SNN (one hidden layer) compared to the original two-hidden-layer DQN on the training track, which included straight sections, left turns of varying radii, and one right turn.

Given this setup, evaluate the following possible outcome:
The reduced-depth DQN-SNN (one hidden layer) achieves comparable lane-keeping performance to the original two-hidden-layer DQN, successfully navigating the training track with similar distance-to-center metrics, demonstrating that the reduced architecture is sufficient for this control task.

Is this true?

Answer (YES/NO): NO